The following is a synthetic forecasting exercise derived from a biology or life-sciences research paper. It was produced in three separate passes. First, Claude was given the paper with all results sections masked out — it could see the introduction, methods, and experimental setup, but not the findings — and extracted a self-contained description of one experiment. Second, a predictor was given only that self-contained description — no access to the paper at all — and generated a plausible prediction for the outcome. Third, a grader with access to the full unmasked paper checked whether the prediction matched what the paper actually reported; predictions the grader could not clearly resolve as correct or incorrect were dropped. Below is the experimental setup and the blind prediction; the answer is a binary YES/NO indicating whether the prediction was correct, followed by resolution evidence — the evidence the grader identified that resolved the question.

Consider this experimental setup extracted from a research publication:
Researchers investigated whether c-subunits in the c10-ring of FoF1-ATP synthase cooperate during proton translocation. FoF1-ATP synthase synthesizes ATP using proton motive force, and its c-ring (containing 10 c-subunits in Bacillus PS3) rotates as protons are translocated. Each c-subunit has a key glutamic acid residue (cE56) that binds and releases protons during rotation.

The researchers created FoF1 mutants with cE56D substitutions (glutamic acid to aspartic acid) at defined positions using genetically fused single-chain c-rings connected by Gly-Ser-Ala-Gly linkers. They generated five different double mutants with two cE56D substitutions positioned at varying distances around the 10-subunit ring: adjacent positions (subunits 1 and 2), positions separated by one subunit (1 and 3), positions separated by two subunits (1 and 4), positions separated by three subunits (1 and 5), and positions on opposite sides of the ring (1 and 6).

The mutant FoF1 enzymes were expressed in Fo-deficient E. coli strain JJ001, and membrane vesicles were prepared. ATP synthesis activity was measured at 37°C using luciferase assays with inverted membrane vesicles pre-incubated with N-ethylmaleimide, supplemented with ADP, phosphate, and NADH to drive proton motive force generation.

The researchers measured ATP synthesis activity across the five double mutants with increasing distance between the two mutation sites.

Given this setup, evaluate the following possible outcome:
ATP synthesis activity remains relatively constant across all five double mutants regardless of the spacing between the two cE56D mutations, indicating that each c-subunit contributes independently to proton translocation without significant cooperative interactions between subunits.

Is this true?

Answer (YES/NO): NO